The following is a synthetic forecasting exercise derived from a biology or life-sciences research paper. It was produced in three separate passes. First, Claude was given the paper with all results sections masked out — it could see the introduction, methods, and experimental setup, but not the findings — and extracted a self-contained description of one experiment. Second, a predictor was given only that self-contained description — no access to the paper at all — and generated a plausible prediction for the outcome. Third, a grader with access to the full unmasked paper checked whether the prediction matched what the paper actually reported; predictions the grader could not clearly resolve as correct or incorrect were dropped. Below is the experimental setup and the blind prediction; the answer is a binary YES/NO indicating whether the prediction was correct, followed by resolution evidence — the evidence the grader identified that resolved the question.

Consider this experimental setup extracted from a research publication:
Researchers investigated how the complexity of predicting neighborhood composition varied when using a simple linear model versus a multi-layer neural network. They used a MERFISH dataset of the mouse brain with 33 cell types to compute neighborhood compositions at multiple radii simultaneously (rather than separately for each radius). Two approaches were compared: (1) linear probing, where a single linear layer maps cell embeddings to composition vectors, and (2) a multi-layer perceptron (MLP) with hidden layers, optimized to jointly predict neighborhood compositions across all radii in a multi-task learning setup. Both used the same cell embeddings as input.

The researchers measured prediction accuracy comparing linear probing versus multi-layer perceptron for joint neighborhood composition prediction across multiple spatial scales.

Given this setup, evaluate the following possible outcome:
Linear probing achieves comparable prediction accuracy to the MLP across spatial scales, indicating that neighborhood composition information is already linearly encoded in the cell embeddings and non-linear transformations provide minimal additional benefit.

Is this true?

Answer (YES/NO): NO